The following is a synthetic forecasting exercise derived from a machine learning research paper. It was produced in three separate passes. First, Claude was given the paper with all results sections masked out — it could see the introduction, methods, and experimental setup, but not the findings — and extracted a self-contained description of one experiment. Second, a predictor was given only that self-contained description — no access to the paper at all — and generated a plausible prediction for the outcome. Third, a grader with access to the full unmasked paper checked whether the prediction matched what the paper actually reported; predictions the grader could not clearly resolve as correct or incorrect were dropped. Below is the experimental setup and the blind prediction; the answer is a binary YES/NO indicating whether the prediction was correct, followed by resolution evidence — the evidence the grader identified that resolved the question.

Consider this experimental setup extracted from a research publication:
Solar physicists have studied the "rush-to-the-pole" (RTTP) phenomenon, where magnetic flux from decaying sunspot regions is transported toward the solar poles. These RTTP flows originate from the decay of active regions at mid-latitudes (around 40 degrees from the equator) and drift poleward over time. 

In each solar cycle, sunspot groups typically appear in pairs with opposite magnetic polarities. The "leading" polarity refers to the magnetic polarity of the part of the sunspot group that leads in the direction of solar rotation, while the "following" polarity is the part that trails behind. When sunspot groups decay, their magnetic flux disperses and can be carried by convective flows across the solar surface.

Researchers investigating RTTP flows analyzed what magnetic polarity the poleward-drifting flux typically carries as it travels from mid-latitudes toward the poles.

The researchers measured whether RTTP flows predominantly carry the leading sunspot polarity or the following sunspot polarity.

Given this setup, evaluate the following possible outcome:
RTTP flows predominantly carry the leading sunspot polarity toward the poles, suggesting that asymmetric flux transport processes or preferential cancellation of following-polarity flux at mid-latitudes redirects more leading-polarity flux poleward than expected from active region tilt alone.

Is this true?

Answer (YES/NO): NO